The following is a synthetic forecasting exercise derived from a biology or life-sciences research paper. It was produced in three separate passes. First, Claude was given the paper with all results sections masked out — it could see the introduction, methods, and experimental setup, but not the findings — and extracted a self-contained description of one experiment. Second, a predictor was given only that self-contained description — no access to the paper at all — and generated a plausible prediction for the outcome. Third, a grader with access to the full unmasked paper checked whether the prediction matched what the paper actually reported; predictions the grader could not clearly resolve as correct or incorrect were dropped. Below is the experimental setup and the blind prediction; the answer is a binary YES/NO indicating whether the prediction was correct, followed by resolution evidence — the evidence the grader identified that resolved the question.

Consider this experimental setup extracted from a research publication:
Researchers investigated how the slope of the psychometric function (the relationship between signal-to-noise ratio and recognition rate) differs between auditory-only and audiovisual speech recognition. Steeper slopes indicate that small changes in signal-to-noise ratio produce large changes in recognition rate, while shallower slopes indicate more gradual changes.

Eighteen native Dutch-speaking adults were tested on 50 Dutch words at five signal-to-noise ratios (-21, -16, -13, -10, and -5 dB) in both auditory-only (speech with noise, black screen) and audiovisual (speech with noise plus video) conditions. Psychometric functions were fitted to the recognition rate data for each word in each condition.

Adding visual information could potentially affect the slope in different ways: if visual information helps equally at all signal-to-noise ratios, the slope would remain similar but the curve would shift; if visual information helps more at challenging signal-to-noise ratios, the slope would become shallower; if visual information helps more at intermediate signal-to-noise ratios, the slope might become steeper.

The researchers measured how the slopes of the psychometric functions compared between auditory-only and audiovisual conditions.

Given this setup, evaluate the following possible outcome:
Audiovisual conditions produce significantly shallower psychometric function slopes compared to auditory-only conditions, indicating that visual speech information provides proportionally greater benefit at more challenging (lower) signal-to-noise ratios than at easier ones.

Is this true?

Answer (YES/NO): YES